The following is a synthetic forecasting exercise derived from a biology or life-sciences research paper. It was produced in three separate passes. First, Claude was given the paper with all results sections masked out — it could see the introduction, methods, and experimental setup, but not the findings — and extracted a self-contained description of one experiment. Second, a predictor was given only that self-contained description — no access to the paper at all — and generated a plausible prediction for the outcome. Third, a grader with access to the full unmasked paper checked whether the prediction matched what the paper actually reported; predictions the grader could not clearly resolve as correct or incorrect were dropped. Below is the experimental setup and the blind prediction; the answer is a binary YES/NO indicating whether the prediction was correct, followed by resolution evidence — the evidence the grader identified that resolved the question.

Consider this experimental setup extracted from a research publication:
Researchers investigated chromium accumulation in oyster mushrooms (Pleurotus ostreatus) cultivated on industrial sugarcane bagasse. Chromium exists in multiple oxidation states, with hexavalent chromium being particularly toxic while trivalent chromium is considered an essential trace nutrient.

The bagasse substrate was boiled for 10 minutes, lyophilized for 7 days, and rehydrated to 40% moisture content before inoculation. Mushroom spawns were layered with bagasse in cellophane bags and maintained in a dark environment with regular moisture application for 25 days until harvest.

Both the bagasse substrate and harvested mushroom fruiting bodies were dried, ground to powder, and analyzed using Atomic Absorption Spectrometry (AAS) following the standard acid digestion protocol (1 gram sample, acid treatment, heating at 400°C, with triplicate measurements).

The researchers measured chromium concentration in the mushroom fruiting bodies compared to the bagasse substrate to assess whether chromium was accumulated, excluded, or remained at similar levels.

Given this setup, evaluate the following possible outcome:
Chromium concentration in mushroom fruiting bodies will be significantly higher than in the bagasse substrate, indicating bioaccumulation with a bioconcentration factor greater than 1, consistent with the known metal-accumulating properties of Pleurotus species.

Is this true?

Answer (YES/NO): NO